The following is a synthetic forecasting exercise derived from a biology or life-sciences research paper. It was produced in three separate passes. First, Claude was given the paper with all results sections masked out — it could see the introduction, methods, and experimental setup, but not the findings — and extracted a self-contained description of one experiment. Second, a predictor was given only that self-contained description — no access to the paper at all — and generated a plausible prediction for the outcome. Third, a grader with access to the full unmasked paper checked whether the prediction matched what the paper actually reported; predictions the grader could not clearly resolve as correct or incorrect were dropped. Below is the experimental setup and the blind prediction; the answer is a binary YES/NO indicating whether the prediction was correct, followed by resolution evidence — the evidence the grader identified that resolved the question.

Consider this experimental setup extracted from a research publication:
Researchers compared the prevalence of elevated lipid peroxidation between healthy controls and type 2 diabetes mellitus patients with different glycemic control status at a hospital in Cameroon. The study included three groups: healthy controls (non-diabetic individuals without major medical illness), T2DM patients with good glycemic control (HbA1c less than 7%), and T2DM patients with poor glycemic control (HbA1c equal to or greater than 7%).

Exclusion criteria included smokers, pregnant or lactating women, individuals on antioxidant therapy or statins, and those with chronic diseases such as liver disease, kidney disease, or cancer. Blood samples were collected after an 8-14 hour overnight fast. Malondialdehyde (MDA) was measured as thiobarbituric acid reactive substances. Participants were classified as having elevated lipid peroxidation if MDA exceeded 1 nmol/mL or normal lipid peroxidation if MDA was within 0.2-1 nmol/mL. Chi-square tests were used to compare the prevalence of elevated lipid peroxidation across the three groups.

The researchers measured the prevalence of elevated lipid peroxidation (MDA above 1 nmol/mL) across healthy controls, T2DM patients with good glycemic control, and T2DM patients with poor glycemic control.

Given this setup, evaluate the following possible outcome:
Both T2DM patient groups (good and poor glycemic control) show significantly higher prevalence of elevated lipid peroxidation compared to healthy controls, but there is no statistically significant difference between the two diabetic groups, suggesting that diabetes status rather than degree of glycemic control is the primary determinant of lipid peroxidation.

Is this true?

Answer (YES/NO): NO